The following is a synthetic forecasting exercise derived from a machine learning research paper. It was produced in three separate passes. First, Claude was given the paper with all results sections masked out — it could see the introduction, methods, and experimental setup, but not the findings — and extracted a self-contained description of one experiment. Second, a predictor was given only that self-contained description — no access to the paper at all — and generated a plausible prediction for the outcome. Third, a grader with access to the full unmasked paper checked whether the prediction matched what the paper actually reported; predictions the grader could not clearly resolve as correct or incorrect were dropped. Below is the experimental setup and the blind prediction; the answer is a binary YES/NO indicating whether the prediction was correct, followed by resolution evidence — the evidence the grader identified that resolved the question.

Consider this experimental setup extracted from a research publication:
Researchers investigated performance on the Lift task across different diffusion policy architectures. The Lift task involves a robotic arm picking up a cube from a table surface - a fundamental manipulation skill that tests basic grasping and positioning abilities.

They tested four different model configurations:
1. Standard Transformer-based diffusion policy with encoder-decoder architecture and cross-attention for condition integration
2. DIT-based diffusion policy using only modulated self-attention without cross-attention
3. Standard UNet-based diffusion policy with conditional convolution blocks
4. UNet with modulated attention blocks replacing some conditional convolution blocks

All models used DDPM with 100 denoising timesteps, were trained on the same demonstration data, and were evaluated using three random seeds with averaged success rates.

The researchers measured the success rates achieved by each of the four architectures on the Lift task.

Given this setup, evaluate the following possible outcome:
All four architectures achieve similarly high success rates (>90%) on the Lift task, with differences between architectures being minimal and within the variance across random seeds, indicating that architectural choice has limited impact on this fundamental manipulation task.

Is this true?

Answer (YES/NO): YES